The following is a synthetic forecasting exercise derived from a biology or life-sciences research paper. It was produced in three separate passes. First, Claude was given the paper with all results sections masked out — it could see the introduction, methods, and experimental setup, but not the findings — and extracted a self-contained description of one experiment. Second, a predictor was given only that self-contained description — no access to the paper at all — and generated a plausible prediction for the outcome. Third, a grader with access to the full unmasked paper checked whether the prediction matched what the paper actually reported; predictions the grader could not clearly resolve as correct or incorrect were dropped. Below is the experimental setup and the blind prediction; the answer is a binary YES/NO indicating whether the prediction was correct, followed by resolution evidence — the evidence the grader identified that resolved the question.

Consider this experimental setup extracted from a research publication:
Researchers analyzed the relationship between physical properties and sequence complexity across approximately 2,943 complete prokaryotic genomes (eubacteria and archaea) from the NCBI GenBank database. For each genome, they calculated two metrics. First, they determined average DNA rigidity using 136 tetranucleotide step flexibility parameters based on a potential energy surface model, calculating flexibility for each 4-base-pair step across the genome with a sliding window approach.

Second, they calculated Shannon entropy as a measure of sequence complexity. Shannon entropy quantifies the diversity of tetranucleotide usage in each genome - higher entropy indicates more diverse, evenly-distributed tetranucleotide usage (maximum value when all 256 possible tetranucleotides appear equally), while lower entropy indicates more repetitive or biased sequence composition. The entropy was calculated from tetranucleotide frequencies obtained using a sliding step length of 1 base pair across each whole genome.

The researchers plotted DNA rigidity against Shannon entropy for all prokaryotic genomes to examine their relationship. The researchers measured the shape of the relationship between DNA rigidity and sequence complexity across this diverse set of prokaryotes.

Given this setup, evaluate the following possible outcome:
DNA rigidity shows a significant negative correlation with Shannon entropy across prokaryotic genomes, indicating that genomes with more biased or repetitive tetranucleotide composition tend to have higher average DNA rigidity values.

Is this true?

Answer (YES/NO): NO